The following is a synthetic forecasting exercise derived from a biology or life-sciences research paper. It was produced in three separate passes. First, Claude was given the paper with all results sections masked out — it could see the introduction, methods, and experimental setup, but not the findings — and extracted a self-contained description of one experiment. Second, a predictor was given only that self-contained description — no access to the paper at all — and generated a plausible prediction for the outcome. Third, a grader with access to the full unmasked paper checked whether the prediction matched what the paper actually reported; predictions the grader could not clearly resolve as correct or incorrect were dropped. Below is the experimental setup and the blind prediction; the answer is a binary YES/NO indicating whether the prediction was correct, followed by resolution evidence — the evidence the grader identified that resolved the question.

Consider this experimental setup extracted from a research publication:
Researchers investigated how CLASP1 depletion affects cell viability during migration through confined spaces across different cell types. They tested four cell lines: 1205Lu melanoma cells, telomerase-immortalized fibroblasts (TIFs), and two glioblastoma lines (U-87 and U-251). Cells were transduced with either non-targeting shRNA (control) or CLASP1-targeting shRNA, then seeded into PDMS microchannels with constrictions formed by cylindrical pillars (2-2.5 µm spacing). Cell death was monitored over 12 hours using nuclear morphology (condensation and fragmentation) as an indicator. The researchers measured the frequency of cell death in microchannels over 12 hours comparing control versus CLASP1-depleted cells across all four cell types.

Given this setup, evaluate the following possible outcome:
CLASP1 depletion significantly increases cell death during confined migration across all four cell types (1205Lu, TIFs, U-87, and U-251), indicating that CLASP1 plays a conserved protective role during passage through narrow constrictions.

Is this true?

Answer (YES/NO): YES